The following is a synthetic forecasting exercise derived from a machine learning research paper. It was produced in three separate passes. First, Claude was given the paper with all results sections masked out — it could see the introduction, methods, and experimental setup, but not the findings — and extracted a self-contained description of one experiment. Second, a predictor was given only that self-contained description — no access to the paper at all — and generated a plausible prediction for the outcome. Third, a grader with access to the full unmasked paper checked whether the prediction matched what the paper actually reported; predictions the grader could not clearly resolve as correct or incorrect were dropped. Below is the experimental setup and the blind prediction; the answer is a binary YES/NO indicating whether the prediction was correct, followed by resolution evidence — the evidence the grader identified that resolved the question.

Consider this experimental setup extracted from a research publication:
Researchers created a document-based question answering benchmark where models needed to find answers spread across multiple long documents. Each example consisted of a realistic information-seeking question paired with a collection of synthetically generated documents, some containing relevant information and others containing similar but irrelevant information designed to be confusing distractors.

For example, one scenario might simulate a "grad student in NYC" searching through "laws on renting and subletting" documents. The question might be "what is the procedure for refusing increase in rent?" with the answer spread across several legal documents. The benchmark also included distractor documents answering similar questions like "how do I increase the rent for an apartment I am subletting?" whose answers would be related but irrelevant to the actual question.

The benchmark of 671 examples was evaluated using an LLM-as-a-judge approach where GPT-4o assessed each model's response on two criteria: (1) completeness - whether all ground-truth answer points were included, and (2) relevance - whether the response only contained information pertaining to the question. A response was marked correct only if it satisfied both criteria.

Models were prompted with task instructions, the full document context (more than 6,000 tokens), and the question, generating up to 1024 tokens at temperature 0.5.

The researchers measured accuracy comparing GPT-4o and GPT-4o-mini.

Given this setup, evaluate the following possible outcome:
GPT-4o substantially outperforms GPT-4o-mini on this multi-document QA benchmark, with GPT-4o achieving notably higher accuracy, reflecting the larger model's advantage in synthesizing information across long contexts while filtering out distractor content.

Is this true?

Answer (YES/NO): NO